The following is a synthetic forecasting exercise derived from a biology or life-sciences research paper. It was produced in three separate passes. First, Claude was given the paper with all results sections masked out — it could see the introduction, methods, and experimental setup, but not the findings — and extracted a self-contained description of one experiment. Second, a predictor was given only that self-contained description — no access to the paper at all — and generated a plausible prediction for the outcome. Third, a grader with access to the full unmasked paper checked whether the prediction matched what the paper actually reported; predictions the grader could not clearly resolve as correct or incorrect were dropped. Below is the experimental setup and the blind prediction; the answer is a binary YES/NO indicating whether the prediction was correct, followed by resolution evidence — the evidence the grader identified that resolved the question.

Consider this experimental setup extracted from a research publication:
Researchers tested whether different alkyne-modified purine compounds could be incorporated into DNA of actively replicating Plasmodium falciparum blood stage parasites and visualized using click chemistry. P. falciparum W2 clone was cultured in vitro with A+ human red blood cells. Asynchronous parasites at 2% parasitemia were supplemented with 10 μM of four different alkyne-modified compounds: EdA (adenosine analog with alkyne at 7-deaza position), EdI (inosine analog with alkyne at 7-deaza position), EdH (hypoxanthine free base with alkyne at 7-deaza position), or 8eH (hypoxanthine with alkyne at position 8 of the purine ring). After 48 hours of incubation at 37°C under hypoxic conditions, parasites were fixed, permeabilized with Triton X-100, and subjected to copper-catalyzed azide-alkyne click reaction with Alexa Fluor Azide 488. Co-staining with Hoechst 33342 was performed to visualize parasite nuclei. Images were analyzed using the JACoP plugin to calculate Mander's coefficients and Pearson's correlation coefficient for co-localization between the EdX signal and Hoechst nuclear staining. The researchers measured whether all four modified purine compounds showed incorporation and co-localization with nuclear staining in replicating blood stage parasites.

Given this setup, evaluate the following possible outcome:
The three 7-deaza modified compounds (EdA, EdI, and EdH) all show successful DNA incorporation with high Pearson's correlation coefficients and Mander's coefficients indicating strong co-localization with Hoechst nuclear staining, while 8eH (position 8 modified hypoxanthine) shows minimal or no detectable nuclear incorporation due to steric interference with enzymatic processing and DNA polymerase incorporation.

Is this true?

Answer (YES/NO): NO